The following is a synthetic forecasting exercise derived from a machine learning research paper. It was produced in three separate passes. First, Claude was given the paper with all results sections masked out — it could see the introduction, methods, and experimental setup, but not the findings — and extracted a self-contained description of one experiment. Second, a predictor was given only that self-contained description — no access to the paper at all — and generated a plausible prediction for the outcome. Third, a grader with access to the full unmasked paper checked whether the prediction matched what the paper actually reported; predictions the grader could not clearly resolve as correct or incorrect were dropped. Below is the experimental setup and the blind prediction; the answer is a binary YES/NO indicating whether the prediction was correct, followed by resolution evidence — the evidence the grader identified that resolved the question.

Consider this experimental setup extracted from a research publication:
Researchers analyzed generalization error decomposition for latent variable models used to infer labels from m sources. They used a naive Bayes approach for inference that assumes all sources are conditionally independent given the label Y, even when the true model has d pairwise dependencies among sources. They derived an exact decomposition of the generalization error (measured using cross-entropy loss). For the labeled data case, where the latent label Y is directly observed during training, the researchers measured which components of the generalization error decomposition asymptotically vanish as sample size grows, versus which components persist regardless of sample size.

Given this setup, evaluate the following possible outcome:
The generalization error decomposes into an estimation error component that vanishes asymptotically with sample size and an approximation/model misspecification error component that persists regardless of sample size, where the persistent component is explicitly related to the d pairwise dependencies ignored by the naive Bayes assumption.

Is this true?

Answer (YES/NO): YES